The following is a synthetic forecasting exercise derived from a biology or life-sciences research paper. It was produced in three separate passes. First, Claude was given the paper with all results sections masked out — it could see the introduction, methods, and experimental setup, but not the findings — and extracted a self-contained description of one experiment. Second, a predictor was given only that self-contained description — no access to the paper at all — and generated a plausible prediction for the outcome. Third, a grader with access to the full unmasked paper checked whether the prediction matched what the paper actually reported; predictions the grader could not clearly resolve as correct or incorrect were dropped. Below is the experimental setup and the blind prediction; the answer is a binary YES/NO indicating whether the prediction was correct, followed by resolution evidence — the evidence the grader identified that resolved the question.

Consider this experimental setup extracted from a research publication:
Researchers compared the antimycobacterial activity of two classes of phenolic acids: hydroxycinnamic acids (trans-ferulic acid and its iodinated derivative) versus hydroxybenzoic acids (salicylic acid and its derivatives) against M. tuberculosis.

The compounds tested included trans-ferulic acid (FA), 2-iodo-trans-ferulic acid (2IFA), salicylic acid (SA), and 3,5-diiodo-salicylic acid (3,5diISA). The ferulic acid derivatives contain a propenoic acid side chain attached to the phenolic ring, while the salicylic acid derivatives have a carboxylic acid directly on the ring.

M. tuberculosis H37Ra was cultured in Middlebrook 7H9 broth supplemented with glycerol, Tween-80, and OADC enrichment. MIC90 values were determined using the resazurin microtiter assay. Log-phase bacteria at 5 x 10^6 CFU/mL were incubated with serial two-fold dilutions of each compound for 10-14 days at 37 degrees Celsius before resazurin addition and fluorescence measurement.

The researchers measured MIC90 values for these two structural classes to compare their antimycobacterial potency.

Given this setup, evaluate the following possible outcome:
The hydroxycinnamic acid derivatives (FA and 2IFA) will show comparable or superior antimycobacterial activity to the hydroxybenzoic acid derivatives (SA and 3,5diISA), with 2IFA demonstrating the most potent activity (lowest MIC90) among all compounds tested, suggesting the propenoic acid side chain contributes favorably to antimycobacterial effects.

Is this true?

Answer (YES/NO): NO